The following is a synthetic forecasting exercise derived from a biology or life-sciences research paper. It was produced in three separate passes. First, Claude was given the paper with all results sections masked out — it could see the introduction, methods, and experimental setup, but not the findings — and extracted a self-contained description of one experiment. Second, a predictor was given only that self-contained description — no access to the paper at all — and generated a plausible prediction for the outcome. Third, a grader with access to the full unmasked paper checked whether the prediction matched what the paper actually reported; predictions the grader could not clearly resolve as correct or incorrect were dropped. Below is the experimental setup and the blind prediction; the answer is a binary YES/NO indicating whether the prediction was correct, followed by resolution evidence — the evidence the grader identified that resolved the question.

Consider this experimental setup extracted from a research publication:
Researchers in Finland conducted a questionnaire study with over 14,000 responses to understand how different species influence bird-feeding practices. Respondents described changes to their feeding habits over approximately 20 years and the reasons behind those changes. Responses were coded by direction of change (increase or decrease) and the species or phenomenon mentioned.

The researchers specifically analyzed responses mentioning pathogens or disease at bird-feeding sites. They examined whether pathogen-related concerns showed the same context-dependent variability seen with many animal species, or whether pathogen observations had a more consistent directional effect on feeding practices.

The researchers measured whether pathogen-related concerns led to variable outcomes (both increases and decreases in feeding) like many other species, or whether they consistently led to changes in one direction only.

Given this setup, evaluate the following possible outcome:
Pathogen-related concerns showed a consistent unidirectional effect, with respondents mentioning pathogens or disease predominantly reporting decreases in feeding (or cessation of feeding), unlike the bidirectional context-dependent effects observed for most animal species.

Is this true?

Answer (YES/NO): YES